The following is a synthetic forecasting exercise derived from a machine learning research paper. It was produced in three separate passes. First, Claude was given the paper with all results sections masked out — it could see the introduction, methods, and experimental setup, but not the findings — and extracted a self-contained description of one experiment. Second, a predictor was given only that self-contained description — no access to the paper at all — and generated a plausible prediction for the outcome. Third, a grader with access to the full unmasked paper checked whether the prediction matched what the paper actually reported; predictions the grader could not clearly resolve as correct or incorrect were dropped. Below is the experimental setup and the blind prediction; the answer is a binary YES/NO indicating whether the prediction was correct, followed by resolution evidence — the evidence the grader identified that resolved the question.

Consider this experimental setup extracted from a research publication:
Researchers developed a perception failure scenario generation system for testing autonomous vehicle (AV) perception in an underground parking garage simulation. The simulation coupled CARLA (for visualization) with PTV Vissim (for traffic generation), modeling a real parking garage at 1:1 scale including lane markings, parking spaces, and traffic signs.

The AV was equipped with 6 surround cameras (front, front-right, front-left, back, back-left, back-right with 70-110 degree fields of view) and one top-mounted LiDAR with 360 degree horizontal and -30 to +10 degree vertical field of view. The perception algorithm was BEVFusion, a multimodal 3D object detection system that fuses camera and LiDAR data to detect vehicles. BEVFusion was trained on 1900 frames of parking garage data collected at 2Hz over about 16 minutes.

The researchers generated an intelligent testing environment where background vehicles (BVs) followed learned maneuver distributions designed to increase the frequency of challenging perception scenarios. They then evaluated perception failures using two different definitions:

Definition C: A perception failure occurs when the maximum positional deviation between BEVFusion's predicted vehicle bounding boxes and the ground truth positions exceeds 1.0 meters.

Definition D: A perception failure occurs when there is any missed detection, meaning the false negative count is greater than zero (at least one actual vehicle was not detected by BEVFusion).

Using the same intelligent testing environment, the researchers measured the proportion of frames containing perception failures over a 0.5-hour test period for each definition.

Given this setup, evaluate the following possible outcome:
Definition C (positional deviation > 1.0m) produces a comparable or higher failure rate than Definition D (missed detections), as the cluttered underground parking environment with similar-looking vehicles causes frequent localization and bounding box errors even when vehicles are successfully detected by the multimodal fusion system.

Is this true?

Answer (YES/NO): YES